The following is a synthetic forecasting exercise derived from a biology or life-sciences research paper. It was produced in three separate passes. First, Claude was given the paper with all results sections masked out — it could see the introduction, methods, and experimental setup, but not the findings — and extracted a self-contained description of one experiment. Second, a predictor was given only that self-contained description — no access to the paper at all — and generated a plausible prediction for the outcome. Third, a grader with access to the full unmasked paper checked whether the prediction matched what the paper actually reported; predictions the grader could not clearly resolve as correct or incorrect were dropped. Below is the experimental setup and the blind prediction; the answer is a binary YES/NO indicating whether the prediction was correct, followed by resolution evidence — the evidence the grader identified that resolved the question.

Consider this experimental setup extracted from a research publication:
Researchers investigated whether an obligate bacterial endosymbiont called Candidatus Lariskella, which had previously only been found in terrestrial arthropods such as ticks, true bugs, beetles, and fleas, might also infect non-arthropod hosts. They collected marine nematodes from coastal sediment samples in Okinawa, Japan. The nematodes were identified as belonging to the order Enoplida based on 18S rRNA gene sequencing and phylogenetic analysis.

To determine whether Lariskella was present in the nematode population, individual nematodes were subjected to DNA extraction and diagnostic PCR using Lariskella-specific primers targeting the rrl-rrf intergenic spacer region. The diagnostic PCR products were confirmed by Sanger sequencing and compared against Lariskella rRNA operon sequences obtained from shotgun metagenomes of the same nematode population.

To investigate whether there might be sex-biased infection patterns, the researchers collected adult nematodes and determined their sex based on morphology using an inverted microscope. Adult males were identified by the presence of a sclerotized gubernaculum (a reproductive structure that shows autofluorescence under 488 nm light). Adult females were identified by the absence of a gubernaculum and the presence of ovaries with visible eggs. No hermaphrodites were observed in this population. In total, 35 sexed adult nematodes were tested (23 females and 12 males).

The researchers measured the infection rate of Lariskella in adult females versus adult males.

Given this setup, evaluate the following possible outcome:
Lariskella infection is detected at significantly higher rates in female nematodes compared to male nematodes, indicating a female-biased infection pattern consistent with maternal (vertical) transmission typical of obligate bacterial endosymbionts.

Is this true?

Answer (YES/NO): YES